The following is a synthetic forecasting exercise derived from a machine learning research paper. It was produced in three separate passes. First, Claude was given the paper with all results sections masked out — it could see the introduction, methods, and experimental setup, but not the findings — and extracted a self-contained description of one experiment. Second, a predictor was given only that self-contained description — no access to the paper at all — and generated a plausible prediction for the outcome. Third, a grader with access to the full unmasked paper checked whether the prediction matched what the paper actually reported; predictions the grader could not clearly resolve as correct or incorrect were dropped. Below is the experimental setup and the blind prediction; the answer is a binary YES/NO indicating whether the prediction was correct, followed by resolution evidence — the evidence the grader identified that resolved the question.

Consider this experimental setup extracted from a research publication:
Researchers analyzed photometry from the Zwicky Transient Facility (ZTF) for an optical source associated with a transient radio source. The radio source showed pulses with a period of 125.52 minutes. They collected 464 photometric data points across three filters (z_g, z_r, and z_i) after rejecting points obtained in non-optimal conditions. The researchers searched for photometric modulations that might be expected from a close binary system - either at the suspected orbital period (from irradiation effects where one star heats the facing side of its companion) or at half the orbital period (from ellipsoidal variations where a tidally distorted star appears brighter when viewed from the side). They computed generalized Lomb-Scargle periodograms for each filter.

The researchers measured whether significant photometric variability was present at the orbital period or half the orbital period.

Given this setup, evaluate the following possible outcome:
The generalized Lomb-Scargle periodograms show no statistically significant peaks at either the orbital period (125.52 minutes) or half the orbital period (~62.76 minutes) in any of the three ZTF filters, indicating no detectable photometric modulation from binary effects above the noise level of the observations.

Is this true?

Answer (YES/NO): YES